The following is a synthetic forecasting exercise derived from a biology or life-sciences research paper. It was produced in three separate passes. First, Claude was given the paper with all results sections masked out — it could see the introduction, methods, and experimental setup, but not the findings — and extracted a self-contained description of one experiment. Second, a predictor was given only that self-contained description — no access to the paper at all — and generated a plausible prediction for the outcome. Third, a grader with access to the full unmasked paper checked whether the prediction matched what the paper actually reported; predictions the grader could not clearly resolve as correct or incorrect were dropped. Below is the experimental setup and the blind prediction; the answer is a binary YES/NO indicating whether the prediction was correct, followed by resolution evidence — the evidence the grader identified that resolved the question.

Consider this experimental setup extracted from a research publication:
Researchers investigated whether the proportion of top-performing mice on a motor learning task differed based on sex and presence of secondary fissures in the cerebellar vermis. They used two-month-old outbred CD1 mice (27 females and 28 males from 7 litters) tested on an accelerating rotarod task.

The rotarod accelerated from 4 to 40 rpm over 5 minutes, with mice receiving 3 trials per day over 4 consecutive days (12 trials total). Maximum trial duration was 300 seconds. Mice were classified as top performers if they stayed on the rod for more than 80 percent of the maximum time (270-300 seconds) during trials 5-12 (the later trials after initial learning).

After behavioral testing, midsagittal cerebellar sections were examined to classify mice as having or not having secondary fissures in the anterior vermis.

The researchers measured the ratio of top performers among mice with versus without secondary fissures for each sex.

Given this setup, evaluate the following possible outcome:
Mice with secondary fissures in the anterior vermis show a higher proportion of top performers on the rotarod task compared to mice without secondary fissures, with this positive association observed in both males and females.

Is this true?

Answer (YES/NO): NO